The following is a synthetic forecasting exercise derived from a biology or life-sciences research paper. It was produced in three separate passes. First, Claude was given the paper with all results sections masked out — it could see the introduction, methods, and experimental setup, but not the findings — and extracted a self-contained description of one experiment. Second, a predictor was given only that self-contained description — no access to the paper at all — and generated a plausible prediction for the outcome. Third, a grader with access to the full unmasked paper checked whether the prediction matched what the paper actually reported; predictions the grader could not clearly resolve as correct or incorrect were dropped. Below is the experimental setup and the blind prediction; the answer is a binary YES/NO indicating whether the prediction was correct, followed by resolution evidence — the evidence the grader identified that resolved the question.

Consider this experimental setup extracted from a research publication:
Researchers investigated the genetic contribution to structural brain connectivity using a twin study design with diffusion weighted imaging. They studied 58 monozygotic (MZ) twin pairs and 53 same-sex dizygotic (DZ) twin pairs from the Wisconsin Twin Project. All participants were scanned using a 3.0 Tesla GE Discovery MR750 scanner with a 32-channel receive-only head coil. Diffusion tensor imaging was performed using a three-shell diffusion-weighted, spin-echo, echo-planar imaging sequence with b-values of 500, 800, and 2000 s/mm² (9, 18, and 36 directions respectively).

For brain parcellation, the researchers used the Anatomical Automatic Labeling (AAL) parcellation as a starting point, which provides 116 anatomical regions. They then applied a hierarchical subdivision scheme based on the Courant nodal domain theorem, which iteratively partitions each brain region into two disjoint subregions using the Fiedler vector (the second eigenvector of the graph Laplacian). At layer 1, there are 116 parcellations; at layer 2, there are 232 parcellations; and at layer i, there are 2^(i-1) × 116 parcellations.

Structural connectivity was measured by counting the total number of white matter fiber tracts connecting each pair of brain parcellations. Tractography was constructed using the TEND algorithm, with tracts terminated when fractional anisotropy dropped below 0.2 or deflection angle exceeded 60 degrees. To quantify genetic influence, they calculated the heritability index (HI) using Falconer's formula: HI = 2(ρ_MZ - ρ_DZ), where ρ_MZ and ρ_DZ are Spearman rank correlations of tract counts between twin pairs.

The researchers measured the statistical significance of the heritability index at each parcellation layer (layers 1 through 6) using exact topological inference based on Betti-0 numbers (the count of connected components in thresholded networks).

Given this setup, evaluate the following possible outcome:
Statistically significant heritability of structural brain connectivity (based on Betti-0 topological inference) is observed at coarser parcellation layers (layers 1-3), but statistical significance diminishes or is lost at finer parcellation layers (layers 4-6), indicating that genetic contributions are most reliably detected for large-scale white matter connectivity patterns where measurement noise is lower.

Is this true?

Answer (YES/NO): NO